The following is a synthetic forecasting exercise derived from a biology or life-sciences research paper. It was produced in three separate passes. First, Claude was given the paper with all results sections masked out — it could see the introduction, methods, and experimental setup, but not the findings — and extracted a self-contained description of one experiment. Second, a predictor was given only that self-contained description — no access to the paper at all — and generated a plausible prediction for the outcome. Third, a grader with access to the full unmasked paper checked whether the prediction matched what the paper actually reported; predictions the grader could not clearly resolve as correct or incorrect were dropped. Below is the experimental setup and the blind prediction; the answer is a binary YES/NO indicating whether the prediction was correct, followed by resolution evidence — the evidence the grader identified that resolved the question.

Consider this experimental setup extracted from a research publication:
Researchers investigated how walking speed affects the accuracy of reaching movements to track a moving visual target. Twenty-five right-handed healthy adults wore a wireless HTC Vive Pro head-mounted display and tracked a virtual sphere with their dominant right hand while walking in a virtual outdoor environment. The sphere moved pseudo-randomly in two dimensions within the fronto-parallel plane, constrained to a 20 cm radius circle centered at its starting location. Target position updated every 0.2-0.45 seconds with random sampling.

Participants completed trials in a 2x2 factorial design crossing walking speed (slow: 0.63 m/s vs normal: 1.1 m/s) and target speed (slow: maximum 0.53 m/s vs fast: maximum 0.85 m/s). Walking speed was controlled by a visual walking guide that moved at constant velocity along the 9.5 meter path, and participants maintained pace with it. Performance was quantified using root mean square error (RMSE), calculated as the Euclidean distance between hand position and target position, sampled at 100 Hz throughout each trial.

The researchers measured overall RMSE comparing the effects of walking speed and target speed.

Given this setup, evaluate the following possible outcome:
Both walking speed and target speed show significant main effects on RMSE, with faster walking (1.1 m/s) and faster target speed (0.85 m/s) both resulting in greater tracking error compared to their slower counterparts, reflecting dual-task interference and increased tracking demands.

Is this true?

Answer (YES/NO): NO